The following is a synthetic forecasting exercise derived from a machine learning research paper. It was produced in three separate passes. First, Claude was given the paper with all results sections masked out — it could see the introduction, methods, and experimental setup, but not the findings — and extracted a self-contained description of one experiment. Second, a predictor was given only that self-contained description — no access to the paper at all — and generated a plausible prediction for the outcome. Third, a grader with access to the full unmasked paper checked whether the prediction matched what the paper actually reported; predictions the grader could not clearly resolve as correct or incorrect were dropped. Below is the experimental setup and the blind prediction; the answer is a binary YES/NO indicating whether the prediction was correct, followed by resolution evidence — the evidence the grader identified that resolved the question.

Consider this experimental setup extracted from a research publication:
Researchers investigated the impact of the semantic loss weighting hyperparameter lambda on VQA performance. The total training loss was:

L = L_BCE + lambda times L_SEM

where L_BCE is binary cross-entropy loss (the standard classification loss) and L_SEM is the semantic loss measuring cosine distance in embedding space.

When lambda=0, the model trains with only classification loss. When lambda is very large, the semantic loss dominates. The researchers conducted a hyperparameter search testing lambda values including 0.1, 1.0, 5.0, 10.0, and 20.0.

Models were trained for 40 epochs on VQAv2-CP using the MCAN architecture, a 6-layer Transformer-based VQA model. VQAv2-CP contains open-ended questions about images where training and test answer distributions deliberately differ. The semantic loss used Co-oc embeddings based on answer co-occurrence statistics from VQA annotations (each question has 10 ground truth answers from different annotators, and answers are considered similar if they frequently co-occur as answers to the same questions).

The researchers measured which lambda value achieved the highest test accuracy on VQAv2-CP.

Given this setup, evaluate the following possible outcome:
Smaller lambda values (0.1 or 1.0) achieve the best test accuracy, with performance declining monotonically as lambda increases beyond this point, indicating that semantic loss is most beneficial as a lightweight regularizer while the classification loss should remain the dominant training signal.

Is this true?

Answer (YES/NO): NO